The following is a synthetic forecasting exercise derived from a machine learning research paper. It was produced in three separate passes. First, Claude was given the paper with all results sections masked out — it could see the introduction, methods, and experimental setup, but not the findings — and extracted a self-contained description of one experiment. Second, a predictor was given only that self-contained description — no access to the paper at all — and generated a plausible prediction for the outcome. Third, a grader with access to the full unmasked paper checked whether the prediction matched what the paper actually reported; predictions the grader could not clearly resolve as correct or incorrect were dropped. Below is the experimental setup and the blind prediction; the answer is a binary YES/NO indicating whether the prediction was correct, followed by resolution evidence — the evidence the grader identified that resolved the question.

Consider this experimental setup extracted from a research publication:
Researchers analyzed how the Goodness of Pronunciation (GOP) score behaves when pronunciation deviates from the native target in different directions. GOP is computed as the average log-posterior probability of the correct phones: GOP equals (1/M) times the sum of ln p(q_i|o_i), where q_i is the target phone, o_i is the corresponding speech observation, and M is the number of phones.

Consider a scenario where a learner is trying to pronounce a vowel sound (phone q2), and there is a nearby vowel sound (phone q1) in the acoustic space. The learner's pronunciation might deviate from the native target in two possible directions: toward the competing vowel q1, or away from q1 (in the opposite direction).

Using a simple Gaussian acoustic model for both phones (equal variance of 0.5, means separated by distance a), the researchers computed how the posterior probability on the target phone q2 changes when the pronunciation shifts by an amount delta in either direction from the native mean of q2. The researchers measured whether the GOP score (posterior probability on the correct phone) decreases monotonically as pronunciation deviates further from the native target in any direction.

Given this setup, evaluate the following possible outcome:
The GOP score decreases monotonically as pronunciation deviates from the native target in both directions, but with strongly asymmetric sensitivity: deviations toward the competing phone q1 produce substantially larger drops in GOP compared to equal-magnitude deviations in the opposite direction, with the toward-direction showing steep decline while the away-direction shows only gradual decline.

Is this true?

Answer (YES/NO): NO